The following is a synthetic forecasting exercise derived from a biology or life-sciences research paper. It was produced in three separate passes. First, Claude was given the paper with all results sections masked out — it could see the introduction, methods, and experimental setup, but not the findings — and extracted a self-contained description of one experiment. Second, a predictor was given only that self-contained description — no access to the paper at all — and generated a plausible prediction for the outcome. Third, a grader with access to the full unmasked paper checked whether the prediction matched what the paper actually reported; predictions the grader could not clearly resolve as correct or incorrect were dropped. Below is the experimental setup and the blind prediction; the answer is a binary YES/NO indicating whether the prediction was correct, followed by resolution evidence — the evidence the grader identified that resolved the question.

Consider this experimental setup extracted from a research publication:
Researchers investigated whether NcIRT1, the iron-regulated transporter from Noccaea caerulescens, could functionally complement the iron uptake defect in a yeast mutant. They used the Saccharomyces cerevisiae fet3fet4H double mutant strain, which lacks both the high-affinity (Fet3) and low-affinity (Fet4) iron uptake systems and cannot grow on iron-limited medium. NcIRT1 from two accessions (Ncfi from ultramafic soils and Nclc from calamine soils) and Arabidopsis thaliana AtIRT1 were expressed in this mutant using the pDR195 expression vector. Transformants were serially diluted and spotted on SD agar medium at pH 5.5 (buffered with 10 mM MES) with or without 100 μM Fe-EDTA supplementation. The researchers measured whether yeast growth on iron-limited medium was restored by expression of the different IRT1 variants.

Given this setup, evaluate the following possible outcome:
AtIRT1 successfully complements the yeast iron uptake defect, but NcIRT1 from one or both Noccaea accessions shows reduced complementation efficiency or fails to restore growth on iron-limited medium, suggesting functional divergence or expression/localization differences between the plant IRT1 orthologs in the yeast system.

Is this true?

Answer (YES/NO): NO